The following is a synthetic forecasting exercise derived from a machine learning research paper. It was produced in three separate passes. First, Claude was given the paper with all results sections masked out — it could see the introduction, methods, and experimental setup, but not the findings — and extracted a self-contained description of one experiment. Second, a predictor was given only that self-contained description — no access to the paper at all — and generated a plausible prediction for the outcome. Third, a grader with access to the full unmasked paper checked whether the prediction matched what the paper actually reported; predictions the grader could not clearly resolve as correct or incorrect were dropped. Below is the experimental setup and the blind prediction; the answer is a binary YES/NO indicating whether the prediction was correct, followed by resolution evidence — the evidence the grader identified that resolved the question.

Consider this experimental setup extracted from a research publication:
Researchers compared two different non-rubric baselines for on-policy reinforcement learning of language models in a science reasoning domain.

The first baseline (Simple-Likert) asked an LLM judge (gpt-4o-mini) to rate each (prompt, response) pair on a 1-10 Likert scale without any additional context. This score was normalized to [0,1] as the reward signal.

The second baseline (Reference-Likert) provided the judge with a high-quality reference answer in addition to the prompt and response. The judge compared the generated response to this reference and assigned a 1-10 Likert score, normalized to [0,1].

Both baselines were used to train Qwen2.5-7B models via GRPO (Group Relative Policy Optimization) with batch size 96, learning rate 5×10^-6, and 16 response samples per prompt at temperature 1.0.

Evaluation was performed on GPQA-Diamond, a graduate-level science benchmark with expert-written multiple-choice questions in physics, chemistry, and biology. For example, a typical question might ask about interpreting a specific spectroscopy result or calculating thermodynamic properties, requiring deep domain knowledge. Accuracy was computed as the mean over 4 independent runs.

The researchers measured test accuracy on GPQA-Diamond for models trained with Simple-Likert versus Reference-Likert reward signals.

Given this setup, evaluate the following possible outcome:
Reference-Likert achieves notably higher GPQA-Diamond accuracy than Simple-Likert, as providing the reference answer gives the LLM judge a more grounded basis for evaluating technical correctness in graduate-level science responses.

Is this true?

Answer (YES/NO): YES